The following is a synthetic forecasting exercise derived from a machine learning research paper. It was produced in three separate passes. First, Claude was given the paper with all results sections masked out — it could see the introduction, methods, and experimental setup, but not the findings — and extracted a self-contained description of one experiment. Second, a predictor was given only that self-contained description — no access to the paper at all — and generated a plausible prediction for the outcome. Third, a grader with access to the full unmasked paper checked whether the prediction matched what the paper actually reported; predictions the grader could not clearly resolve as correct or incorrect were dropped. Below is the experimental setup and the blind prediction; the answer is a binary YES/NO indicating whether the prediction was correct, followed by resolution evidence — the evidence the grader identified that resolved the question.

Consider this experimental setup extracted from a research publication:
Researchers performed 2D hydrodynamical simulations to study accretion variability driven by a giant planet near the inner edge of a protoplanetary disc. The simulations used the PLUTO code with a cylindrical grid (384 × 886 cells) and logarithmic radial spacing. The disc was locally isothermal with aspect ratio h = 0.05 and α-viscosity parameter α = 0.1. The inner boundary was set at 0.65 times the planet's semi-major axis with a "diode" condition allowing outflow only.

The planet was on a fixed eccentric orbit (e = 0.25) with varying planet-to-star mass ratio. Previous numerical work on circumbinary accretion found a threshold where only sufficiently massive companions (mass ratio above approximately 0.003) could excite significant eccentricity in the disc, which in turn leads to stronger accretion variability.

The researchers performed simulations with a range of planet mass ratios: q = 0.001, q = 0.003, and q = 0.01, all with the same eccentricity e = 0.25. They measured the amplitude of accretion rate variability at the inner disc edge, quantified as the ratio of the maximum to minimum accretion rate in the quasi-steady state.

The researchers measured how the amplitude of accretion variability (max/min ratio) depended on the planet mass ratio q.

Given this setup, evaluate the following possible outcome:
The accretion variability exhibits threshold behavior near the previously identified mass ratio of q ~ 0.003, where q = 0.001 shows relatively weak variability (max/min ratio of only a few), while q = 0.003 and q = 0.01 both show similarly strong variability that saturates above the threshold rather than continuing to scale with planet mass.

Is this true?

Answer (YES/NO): NO